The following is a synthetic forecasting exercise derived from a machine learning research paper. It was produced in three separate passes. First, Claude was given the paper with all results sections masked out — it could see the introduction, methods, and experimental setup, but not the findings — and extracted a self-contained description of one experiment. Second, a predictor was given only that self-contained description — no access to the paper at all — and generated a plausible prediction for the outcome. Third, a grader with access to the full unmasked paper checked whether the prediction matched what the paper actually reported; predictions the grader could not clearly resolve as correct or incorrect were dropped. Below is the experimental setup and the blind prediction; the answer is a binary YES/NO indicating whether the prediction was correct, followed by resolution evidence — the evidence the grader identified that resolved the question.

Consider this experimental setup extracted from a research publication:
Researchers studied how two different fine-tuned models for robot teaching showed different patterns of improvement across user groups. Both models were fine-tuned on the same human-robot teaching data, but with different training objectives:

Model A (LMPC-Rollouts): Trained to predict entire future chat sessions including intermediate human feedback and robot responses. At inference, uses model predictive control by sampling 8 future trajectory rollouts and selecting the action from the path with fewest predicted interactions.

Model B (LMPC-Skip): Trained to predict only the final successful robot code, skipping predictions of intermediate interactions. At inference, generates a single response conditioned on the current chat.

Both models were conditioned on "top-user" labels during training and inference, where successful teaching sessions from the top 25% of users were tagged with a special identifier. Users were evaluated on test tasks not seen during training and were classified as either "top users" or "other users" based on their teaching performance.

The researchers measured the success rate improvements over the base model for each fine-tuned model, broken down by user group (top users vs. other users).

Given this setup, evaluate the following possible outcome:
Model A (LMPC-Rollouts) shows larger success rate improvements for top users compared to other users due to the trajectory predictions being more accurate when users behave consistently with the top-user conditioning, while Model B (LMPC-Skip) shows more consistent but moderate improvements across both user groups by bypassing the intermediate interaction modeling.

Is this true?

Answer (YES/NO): YES